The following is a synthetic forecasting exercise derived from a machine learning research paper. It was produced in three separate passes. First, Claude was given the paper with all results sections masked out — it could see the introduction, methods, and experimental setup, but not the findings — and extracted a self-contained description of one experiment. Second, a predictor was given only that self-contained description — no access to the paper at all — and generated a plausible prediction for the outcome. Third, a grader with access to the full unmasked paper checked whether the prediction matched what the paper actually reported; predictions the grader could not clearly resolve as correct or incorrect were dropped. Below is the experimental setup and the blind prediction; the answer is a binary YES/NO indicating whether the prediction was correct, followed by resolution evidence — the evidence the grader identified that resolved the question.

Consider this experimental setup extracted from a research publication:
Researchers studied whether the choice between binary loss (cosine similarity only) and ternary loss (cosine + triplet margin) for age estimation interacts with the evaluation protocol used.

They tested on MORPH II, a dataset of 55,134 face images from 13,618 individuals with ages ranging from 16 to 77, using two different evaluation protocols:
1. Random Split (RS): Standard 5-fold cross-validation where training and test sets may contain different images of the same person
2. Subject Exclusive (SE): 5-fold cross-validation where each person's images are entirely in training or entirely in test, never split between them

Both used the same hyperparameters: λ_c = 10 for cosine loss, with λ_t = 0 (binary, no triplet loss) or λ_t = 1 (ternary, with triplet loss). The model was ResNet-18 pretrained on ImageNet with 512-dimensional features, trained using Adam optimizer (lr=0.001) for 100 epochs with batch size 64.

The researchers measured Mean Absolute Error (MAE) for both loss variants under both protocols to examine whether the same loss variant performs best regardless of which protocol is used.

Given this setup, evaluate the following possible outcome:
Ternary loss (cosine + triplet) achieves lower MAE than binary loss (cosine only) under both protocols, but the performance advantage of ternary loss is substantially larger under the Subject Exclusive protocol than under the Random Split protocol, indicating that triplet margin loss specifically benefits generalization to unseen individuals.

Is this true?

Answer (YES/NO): NO